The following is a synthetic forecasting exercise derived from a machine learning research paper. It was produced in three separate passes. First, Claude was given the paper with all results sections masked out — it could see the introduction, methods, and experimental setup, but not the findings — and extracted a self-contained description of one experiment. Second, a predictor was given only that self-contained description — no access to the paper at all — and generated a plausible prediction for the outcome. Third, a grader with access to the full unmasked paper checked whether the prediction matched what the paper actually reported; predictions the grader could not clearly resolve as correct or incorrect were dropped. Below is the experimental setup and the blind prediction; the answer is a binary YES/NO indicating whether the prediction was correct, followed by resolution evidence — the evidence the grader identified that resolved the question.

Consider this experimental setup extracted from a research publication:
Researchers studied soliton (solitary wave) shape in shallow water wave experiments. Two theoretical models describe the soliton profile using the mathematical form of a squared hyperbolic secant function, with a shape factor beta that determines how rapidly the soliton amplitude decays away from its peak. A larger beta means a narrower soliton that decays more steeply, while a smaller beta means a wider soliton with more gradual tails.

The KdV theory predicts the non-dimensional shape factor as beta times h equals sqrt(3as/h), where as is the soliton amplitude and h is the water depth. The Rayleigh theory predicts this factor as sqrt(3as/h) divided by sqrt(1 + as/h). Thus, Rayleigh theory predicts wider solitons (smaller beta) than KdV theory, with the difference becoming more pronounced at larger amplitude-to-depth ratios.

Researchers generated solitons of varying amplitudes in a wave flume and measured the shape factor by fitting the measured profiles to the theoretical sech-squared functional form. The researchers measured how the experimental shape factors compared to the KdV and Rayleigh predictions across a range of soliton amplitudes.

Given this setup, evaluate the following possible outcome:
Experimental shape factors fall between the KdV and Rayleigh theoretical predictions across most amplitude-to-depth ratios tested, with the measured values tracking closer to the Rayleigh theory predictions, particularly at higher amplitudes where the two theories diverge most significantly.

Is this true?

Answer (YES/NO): NO